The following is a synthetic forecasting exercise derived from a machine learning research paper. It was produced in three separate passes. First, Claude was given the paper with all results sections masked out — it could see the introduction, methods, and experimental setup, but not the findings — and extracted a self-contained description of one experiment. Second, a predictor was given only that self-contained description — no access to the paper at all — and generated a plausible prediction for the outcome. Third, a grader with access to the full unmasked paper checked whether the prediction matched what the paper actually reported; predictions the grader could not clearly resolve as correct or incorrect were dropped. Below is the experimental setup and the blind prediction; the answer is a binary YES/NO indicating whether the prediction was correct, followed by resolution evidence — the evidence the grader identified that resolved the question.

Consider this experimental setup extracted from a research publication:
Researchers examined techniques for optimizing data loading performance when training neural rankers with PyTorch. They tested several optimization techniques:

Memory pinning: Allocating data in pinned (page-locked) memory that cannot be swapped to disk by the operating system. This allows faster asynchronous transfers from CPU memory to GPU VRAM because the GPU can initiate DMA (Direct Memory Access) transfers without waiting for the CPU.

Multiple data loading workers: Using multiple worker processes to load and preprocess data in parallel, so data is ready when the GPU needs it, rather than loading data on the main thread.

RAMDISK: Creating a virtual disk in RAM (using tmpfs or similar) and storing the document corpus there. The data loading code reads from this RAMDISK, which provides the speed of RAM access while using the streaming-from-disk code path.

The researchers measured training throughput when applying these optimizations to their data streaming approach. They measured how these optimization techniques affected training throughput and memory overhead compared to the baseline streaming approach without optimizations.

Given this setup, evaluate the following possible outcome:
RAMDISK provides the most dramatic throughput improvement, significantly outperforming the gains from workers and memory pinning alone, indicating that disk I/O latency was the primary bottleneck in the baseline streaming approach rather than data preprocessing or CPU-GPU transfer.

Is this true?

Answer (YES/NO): NO